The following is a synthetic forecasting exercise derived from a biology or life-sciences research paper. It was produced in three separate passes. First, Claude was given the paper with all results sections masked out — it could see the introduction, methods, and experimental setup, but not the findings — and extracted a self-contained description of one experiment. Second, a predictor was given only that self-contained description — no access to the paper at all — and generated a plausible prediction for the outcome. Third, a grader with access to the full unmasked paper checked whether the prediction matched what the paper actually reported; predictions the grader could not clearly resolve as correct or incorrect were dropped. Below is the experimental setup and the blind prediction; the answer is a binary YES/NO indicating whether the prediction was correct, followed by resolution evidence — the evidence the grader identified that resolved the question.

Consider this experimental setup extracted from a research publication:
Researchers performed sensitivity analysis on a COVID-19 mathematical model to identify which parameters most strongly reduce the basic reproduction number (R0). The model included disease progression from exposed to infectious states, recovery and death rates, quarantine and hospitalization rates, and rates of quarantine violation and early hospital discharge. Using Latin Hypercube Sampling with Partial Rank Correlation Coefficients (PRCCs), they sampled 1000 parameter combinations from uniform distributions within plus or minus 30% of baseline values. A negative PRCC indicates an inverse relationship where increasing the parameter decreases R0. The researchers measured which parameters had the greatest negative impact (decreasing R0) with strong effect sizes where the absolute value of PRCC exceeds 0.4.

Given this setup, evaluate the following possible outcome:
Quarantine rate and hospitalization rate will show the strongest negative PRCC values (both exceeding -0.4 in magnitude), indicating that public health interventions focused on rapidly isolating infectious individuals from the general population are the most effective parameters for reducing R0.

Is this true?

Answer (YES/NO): NO